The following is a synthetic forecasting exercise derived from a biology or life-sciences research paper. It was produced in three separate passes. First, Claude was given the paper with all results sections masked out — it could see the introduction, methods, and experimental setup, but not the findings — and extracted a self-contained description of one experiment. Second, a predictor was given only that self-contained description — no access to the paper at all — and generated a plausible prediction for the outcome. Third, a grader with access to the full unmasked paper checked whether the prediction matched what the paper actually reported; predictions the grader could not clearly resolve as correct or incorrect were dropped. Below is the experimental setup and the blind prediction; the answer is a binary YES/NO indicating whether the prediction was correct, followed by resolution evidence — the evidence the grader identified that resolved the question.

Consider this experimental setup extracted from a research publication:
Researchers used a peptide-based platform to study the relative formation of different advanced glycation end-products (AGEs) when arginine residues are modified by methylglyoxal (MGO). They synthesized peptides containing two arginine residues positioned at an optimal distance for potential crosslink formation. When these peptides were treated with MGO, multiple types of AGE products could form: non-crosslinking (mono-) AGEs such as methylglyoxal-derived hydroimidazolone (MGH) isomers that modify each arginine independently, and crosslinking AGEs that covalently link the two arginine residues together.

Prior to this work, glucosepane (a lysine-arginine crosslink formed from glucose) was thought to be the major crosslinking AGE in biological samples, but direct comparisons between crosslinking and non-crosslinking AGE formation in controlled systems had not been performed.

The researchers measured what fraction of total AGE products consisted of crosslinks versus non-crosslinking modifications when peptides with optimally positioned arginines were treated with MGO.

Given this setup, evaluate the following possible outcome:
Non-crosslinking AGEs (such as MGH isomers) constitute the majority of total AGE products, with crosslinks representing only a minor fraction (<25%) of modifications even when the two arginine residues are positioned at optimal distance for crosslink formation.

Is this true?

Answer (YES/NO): NO